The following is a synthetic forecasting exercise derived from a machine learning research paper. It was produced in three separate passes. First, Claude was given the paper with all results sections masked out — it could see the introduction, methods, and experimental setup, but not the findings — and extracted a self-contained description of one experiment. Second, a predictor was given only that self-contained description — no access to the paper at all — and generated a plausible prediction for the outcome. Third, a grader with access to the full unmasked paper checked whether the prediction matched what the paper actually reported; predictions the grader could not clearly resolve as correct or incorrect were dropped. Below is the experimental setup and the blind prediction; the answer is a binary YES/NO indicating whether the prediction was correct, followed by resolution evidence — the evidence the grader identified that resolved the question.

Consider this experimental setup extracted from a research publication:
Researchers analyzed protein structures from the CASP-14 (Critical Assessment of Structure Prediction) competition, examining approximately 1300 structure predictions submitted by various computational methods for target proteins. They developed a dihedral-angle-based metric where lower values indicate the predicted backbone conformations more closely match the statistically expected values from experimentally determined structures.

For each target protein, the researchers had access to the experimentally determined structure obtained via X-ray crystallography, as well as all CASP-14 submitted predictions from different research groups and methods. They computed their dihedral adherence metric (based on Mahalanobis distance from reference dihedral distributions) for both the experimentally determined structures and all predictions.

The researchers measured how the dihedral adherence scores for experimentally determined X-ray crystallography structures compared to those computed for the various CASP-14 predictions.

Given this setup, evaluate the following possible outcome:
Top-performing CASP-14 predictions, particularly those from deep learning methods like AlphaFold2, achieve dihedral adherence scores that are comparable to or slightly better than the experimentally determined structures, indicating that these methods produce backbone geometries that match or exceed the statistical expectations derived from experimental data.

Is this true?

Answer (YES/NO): YES